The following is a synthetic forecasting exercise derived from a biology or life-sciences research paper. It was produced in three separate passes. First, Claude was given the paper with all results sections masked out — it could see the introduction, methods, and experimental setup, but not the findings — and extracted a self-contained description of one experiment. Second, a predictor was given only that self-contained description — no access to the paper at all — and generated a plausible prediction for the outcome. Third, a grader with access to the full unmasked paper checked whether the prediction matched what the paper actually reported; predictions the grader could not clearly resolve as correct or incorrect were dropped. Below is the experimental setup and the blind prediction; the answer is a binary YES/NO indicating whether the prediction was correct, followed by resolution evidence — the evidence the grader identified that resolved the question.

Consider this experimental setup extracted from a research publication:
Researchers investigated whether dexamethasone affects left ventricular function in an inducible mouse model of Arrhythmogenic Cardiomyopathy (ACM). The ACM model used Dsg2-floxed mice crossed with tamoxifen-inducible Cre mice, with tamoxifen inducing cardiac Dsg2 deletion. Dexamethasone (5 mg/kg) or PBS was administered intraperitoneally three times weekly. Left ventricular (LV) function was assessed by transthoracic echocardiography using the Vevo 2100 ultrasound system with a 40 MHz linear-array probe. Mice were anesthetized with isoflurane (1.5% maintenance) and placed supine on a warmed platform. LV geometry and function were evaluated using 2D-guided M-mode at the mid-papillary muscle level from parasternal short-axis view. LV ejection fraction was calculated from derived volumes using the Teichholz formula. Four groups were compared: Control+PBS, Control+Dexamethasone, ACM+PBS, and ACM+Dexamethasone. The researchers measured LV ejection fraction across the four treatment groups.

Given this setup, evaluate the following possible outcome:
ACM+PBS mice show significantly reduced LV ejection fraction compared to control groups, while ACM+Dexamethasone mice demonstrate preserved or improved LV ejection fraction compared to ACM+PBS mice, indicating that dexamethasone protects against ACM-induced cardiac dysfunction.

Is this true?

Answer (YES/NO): NO